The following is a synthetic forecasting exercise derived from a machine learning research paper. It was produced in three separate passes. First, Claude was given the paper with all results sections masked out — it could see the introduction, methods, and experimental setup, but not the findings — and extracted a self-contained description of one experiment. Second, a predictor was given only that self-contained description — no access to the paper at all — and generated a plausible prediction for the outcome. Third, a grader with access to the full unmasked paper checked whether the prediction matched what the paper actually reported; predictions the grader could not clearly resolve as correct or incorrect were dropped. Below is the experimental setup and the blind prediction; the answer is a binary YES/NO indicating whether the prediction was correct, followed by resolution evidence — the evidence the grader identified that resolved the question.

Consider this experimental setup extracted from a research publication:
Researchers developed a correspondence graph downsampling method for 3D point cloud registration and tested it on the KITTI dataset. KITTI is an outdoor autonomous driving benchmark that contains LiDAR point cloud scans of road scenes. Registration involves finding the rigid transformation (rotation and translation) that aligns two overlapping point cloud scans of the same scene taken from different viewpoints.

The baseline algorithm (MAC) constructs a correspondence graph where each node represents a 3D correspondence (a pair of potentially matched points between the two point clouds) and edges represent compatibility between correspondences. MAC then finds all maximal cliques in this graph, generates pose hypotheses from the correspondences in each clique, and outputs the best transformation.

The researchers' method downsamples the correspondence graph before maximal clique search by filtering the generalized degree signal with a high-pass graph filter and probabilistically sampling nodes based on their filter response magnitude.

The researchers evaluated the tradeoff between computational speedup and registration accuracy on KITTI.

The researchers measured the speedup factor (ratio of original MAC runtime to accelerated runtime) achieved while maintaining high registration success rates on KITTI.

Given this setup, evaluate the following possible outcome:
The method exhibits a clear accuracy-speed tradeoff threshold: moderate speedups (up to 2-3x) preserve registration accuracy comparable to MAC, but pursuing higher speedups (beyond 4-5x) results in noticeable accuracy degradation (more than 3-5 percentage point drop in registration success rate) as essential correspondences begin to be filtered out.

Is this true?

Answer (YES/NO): NO